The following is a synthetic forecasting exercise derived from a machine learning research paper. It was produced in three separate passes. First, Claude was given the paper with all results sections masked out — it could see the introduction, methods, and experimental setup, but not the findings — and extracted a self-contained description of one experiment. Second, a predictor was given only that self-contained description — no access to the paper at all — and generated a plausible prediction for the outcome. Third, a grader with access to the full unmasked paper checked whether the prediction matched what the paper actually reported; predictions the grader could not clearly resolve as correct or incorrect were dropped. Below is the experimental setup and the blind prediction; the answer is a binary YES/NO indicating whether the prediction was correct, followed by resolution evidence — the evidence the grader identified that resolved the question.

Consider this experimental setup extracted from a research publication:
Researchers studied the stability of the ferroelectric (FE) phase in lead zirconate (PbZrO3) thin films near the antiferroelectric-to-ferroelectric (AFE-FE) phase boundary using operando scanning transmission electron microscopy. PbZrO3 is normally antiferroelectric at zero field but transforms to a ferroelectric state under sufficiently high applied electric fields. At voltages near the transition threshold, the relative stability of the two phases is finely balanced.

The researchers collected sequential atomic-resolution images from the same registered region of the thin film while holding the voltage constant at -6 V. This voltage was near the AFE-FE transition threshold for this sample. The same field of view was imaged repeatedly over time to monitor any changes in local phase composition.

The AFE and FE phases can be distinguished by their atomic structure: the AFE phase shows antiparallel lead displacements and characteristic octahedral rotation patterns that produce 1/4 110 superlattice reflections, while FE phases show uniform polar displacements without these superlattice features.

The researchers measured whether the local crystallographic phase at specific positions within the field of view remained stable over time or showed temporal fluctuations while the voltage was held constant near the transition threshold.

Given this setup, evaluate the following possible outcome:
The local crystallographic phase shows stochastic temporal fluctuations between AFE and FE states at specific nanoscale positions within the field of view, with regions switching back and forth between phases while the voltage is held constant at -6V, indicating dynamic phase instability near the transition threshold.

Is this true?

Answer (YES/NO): YES